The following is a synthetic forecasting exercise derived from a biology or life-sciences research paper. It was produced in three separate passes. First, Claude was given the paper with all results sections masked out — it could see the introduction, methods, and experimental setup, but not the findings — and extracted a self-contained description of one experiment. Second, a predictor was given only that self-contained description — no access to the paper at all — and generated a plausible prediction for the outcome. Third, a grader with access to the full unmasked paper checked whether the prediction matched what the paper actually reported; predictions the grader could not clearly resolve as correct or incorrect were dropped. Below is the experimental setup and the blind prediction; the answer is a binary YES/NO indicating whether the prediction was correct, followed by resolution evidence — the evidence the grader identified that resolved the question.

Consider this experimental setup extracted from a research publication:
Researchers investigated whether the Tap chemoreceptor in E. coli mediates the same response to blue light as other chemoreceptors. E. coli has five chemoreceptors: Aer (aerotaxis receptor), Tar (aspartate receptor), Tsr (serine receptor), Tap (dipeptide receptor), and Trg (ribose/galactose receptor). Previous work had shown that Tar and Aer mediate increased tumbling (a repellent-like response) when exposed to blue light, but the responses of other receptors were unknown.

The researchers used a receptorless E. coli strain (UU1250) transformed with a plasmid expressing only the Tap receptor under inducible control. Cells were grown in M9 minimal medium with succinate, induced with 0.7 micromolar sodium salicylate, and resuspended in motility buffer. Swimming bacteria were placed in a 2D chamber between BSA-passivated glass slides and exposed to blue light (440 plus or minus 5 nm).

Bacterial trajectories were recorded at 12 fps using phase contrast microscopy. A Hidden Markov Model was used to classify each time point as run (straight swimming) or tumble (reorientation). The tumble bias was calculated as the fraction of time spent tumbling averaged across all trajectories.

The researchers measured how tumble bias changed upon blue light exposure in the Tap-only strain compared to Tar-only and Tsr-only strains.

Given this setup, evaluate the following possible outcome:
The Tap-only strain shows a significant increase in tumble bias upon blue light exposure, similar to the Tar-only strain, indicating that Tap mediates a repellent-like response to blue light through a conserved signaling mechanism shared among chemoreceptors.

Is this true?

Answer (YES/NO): NO